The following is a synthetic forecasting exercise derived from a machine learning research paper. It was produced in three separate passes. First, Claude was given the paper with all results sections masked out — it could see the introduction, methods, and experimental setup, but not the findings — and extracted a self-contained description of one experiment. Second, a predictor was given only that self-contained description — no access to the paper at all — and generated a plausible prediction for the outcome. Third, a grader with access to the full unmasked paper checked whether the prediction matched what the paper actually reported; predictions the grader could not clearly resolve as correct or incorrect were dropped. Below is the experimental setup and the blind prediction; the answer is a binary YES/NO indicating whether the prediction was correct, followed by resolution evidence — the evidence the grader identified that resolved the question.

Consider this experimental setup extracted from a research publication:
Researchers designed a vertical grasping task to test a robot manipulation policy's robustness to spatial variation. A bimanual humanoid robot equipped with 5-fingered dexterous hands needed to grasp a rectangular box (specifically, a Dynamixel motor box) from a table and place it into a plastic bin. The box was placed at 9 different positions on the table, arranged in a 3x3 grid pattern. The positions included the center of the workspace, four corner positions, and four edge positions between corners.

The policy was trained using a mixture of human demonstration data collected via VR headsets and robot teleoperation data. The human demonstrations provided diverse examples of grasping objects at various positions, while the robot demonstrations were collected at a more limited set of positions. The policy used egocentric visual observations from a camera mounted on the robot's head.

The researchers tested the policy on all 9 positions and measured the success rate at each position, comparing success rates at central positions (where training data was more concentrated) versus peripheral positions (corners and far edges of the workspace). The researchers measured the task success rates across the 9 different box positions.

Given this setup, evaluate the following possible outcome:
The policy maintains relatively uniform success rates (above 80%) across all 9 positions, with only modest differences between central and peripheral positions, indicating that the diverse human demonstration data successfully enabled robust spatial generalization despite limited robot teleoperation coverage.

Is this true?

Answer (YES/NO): NO